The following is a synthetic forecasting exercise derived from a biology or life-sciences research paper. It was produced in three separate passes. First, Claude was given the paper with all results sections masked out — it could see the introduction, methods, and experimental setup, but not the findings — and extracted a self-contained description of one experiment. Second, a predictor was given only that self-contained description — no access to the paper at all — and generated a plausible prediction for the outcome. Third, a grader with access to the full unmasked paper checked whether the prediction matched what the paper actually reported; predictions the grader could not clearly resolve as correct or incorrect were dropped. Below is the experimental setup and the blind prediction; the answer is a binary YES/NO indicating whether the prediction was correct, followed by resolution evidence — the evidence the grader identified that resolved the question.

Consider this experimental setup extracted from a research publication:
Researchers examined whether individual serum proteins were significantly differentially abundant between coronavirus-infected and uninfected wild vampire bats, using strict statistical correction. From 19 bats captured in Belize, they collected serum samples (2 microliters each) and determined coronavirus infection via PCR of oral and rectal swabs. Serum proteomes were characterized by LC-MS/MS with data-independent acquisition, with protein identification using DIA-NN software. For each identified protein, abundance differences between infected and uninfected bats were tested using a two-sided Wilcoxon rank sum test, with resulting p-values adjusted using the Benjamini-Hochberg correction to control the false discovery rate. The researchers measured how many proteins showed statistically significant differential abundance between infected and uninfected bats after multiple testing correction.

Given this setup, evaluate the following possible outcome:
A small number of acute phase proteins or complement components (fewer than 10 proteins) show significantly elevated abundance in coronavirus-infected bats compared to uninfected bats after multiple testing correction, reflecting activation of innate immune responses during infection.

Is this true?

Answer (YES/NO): NO